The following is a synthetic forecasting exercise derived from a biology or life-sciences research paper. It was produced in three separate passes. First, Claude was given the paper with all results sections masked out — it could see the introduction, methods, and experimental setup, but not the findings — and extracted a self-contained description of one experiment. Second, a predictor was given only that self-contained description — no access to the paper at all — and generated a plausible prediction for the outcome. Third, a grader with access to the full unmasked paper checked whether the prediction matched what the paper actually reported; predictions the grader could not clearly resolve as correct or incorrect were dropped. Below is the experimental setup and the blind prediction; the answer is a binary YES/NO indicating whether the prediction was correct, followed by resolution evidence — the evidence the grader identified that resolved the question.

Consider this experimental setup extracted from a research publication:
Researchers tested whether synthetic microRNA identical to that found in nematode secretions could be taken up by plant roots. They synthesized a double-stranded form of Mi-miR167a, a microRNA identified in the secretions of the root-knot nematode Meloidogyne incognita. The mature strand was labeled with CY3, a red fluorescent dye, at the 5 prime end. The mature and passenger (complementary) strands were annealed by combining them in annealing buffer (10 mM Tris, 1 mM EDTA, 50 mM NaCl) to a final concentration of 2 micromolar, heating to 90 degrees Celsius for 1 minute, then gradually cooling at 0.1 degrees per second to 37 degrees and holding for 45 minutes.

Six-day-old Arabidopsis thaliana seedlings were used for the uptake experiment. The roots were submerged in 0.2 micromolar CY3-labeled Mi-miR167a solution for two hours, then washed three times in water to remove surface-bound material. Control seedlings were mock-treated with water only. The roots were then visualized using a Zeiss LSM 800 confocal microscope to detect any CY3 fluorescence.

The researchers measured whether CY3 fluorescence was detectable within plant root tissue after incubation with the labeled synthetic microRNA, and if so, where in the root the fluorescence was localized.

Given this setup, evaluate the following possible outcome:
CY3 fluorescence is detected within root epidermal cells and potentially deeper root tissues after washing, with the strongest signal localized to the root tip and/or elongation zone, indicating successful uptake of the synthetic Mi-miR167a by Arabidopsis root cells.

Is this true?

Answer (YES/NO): NO